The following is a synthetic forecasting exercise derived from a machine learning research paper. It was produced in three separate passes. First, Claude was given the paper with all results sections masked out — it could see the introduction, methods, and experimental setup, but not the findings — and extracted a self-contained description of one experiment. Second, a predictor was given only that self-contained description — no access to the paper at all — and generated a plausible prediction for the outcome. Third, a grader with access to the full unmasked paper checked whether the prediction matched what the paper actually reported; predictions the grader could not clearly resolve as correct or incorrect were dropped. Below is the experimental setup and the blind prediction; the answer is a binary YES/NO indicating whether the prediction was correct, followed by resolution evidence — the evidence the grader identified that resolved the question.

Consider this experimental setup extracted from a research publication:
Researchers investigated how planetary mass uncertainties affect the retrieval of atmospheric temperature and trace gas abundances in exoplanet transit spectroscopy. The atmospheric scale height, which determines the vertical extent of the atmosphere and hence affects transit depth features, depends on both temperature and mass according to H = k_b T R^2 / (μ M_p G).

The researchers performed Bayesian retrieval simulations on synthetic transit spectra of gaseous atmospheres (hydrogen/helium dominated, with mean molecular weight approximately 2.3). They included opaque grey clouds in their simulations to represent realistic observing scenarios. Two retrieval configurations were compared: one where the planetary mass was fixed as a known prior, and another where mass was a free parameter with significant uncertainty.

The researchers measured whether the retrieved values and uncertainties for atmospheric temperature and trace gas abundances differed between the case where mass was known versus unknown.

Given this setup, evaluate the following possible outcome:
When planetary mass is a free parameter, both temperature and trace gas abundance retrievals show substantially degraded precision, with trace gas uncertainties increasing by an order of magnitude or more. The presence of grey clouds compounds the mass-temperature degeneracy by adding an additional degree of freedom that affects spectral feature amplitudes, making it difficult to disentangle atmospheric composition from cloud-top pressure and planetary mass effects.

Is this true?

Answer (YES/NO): NO